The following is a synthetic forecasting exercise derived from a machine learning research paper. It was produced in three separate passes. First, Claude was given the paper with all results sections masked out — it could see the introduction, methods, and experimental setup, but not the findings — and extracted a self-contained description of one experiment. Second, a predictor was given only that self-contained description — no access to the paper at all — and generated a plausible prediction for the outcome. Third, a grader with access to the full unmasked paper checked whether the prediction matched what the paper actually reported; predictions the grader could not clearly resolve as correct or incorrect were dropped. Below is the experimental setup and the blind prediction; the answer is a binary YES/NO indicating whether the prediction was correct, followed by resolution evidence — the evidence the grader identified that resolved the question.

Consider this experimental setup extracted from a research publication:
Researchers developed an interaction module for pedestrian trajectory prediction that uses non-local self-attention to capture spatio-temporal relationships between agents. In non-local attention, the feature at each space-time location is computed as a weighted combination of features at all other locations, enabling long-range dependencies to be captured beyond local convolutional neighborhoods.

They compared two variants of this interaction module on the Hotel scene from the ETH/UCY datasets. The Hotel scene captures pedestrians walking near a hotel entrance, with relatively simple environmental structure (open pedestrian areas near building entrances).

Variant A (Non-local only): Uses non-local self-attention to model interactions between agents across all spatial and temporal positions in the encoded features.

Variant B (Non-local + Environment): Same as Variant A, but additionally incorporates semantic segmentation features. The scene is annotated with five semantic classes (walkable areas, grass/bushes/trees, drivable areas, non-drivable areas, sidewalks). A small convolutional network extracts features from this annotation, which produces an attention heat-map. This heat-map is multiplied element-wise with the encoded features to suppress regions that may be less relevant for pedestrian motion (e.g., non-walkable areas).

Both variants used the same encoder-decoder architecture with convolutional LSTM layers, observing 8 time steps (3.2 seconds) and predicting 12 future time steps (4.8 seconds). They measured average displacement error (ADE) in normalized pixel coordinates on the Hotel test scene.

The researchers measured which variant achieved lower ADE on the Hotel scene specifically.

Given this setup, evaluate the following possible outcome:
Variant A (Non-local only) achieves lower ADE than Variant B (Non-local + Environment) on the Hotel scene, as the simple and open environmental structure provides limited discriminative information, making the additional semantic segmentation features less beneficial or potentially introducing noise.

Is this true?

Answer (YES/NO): YES